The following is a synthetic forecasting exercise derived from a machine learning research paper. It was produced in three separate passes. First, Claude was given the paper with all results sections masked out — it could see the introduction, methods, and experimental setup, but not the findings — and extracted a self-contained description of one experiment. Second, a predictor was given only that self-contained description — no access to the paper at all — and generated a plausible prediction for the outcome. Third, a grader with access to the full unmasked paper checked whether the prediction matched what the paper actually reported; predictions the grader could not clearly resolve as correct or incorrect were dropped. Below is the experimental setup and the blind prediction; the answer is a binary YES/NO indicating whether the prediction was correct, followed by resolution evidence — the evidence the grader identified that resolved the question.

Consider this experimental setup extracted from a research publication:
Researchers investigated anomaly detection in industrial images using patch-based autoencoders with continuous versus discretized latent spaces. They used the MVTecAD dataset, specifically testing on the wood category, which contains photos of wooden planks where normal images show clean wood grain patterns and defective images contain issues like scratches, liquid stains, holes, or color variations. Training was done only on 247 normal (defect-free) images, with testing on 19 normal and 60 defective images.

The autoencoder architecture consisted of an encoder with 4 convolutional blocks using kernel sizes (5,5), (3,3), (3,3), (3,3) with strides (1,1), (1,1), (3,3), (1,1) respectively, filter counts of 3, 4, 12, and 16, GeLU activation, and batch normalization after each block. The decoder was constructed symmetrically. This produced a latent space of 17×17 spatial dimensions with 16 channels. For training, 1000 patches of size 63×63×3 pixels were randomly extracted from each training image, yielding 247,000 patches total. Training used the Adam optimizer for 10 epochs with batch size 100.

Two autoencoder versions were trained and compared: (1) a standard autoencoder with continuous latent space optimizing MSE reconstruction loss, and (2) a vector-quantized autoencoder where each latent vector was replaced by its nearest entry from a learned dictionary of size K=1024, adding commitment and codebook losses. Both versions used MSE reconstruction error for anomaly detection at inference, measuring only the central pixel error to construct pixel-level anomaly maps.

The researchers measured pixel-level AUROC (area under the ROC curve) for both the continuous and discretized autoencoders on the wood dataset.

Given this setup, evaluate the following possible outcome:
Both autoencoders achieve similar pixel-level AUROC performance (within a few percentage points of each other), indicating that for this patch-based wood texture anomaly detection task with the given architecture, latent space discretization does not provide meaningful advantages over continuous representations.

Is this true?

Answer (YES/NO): YES